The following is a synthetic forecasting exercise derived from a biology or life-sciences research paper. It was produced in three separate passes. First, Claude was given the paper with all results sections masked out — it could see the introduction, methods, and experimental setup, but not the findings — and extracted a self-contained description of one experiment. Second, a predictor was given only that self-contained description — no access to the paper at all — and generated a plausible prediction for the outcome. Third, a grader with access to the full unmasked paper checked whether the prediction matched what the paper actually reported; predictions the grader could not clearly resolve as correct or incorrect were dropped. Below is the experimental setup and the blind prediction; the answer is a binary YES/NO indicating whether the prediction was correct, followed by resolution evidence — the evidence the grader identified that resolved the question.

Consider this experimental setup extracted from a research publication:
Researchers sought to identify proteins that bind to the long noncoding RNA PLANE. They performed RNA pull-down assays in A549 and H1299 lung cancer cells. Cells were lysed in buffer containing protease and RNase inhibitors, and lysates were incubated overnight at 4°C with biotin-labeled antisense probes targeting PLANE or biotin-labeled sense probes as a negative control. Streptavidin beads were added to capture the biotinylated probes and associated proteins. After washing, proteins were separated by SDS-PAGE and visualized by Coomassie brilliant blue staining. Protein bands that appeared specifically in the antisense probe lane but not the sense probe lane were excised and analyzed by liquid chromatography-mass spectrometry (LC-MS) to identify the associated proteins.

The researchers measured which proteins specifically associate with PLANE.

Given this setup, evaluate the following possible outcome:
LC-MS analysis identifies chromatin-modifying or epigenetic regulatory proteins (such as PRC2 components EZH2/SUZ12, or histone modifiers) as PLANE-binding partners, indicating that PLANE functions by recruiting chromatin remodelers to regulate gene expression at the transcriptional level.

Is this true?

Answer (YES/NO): NO